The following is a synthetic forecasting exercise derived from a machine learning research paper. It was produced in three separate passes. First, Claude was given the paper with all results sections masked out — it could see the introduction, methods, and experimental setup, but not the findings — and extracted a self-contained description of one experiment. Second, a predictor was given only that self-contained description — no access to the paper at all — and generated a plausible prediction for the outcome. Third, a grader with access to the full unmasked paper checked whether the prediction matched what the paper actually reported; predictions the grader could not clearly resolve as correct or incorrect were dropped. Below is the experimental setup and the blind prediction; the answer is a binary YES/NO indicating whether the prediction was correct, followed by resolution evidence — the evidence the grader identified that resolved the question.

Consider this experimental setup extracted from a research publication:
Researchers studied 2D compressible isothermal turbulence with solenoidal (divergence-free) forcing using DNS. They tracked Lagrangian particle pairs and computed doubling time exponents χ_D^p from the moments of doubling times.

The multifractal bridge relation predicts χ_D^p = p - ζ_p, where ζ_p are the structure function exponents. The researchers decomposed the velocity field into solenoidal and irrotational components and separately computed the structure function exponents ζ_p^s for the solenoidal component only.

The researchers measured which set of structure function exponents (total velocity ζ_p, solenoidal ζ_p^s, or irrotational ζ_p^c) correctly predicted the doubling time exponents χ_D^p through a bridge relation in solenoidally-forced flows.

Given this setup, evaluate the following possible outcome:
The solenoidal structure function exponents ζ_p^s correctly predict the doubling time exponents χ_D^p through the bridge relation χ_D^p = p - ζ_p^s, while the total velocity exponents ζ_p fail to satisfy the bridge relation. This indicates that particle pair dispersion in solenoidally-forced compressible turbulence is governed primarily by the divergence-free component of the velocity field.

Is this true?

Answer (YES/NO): YES